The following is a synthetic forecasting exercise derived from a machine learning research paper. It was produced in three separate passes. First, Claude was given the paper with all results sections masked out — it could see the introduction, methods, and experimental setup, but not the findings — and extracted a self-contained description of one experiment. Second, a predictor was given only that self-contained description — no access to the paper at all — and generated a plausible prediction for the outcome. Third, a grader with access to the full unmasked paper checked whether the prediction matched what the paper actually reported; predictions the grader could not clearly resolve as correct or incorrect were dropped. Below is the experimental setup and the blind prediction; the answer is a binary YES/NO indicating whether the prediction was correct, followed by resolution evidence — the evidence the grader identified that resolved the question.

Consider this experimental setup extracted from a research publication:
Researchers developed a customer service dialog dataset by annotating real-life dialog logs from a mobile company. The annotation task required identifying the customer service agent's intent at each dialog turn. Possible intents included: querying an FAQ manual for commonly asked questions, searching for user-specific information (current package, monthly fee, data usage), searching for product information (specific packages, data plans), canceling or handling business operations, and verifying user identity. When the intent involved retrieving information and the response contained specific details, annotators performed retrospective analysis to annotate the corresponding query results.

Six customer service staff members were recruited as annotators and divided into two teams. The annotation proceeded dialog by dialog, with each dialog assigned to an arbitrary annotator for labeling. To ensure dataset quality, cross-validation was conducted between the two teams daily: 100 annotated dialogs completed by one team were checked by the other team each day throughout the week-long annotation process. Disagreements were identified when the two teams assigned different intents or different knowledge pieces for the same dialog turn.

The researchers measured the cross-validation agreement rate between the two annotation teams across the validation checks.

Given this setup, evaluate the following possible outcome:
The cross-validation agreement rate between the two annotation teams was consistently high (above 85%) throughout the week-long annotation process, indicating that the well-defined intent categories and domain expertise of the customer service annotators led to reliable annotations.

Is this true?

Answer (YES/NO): NO